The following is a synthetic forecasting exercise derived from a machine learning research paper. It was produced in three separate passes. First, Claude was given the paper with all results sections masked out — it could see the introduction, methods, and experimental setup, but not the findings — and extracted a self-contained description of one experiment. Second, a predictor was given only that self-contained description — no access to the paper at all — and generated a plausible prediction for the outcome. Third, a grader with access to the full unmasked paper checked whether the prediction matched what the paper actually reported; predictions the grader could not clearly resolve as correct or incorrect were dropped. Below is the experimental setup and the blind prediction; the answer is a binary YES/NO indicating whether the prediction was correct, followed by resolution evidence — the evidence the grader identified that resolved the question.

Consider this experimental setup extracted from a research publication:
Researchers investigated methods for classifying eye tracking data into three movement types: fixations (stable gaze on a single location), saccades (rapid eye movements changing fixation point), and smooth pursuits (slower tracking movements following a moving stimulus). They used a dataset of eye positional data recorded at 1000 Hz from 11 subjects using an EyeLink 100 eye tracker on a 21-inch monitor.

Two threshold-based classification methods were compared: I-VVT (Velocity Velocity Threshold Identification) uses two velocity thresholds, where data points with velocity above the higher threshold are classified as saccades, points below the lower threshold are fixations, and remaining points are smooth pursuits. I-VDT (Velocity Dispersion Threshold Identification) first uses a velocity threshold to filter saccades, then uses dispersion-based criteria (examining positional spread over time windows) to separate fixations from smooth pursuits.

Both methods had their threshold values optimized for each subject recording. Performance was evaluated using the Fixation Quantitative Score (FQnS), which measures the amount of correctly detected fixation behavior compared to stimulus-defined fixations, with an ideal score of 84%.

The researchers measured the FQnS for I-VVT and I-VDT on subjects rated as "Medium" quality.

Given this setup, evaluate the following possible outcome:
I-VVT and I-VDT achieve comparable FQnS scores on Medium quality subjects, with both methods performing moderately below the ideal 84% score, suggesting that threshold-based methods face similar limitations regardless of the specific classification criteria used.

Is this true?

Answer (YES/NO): NO